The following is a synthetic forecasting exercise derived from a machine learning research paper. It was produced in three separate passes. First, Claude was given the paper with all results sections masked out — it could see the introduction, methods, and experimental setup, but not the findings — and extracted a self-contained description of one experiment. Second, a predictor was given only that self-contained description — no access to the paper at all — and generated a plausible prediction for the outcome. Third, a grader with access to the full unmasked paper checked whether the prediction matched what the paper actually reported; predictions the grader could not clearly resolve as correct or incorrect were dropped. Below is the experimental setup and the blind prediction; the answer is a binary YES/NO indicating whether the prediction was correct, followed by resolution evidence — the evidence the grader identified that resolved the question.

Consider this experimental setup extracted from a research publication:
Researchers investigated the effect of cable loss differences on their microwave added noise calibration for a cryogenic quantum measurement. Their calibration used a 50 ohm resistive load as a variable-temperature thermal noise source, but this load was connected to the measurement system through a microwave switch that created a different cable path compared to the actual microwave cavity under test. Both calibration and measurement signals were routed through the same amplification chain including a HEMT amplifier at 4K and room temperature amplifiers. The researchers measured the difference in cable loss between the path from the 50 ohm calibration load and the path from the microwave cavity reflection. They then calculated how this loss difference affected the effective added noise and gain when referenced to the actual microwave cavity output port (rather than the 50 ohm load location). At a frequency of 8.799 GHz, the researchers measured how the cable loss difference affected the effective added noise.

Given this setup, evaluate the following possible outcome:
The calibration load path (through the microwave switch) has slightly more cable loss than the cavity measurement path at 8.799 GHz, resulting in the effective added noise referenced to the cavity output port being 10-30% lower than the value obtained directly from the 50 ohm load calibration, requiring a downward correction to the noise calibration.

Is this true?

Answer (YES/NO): NO